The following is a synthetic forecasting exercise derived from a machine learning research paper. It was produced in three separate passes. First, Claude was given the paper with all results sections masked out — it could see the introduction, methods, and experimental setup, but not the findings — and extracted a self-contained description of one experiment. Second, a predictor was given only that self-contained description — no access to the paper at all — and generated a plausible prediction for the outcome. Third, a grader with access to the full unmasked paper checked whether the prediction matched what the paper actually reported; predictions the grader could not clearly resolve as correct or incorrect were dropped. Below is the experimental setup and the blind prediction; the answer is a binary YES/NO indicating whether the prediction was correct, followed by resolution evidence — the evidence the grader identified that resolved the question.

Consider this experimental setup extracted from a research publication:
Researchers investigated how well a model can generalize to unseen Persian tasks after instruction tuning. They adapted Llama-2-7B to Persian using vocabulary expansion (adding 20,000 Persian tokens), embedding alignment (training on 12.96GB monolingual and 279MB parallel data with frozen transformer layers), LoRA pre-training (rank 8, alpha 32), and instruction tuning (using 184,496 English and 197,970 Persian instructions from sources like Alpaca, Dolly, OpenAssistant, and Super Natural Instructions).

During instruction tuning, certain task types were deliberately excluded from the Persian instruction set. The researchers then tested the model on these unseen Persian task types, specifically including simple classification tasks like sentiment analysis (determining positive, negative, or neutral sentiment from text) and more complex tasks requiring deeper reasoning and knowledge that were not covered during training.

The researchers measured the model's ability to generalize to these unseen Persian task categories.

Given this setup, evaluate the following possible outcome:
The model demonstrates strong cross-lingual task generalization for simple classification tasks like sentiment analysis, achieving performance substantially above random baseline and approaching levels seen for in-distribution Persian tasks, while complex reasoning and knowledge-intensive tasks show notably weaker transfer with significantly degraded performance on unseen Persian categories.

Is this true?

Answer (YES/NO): YES